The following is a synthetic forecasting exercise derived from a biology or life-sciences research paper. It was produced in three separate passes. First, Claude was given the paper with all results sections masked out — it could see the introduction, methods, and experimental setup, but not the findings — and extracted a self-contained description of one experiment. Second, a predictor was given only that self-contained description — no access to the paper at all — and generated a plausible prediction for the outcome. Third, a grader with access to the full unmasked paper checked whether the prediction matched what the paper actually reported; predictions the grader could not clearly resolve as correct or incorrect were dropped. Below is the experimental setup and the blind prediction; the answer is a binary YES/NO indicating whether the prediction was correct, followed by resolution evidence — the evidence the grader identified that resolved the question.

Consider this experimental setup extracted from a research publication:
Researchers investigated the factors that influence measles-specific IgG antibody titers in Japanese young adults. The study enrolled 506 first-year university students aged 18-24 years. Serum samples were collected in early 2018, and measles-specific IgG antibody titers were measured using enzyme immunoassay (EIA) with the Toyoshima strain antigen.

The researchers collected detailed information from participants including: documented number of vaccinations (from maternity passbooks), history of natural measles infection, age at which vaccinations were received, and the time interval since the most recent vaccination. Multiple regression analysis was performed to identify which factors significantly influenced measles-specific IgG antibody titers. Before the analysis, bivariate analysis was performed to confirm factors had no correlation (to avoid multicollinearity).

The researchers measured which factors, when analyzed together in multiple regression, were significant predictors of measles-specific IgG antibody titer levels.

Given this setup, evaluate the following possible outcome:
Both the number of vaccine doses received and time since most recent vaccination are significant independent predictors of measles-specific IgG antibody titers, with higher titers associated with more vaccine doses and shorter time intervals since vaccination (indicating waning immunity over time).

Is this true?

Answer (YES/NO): NO